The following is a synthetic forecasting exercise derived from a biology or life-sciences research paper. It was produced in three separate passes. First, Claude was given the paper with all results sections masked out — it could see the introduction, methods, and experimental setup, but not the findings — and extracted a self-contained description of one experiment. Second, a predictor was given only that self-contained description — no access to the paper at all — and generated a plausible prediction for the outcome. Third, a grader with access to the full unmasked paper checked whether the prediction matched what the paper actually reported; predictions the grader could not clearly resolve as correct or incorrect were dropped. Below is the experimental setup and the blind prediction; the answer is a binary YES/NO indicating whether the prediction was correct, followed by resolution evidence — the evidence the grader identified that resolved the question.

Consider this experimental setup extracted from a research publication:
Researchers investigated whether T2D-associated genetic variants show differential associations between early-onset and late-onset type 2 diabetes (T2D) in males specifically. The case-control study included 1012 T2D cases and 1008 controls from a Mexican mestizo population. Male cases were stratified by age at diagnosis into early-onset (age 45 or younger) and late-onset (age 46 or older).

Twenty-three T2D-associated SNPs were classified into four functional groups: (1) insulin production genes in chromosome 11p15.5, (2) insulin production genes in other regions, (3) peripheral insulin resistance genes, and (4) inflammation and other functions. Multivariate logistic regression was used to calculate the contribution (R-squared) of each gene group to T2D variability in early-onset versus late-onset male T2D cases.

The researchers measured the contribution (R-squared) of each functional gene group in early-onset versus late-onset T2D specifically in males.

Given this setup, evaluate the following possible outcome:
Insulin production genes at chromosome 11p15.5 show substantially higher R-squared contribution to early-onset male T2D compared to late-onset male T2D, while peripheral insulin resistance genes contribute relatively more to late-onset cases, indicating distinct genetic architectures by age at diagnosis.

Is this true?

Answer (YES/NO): NO